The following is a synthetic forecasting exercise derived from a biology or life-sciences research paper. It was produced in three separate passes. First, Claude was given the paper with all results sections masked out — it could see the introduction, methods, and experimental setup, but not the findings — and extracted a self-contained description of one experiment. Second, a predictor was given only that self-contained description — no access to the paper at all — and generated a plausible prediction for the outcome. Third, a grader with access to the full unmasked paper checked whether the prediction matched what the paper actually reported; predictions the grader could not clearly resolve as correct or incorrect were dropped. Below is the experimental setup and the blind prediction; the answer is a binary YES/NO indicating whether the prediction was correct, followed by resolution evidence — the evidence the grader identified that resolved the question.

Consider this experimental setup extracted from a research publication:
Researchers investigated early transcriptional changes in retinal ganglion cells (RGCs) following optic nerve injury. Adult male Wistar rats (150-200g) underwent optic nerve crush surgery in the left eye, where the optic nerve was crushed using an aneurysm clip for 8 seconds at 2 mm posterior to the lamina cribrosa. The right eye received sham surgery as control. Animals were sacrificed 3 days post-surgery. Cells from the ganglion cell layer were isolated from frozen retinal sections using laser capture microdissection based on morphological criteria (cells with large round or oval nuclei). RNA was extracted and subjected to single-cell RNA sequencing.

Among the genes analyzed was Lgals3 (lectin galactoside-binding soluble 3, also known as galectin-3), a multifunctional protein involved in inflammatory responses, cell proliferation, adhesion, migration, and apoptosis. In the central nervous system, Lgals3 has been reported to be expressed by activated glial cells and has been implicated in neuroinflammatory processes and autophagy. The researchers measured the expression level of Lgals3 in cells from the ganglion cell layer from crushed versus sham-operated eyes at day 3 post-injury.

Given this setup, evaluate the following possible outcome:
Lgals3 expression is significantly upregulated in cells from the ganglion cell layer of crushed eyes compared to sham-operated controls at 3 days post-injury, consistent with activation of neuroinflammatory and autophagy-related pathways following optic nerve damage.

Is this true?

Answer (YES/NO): YES